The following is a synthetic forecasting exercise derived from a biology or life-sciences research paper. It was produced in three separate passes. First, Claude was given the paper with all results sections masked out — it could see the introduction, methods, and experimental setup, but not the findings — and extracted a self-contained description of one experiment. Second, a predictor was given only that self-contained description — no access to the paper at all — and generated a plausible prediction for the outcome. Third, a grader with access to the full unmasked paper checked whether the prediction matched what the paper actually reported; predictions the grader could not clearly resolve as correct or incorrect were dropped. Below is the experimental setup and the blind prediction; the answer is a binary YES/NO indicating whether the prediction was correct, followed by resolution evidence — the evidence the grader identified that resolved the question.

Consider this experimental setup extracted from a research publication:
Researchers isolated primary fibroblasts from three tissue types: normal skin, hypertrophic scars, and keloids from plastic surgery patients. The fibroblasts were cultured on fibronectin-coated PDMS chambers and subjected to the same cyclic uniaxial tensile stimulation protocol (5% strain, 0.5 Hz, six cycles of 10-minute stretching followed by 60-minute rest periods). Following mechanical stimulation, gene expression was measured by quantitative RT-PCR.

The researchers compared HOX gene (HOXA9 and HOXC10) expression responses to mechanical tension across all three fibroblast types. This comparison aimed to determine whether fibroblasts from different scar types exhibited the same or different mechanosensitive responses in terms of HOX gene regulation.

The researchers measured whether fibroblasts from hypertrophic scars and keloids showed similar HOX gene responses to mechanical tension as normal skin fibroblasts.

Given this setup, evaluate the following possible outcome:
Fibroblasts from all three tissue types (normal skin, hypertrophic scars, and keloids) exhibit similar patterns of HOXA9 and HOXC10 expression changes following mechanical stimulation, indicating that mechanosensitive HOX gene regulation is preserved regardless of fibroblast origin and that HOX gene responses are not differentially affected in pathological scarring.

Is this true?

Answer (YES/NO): NO